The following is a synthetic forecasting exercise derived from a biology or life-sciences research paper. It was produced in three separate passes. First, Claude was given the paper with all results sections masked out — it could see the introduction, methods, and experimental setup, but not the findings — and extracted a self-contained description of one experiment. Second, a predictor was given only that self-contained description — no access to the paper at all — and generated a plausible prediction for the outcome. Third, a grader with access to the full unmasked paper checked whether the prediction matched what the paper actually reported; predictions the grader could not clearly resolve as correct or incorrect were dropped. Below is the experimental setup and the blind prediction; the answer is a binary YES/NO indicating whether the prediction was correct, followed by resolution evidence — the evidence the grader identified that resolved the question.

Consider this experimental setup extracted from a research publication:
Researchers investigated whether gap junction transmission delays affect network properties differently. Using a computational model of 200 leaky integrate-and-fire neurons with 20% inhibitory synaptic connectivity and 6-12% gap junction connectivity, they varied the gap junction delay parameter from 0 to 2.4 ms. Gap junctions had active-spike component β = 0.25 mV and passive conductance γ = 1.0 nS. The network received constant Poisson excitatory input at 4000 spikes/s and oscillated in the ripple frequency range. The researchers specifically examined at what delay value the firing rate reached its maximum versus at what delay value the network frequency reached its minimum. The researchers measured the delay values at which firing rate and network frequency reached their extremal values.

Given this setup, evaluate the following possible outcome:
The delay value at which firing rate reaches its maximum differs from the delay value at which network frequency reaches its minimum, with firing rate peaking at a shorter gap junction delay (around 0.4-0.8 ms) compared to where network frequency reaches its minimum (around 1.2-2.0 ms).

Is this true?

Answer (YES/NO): NO